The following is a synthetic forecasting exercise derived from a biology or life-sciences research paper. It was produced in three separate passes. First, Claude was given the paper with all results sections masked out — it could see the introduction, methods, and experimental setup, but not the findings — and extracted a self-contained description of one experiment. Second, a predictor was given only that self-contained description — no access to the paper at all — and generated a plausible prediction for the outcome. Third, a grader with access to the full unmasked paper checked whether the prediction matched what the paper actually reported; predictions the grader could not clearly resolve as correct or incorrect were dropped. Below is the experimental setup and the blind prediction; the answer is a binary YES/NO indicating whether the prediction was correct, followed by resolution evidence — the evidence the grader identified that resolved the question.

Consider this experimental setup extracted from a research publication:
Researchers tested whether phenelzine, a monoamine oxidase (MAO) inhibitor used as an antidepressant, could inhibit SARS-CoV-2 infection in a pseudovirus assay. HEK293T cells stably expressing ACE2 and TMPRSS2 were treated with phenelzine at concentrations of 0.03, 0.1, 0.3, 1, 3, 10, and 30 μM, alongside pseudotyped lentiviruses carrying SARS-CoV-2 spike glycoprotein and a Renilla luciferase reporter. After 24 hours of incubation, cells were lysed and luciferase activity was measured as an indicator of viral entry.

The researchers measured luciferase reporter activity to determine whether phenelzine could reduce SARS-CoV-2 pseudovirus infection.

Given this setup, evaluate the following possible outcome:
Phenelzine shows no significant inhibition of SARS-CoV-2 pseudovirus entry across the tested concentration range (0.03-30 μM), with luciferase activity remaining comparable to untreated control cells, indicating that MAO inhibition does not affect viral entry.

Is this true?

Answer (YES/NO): YES